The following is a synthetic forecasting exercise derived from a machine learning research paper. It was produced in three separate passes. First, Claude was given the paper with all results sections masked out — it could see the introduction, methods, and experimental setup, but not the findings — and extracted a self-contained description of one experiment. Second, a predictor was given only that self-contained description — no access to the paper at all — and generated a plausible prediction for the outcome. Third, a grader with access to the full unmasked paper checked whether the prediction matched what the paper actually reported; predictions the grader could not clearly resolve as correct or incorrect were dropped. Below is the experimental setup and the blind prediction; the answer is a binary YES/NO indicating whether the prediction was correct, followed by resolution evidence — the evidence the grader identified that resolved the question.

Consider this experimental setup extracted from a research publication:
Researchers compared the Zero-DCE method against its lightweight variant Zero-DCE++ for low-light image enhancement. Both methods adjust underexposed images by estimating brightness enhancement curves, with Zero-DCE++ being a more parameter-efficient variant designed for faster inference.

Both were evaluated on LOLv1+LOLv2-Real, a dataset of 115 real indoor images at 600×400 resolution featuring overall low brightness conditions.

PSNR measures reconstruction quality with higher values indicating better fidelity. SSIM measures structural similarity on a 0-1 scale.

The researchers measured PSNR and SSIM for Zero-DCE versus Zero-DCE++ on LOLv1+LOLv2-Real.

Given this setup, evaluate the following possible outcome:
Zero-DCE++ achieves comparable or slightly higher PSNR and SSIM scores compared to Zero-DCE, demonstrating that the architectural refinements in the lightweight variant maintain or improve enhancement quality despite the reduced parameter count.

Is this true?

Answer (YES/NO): NO